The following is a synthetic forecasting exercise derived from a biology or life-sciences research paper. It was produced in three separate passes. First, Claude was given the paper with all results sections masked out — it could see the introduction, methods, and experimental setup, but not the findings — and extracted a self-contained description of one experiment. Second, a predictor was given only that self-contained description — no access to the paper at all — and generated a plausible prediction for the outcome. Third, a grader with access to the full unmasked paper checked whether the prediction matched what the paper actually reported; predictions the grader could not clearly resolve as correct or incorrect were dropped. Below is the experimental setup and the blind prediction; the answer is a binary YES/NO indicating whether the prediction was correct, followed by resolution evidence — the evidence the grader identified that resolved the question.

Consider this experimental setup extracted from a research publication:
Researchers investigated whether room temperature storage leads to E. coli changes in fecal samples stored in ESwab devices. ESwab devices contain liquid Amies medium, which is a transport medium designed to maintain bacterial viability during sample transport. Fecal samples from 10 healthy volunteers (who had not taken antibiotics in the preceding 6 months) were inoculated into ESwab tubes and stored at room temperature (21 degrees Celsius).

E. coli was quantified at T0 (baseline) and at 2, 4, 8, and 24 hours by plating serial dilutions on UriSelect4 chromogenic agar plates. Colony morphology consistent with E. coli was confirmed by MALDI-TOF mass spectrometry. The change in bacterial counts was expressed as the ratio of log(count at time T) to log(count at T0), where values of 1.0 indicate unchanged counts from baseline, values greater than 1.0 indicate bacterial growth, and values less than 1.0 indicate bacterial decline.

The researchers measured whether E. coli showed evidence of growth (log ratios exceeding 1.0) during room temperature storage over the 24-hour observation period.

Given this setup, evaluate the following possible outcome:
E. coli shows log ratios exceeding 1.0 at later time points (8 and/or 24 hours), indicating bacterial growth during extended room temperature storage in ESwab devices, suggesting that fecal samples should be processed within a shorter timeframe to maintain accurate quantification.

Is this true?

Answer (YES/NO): YES